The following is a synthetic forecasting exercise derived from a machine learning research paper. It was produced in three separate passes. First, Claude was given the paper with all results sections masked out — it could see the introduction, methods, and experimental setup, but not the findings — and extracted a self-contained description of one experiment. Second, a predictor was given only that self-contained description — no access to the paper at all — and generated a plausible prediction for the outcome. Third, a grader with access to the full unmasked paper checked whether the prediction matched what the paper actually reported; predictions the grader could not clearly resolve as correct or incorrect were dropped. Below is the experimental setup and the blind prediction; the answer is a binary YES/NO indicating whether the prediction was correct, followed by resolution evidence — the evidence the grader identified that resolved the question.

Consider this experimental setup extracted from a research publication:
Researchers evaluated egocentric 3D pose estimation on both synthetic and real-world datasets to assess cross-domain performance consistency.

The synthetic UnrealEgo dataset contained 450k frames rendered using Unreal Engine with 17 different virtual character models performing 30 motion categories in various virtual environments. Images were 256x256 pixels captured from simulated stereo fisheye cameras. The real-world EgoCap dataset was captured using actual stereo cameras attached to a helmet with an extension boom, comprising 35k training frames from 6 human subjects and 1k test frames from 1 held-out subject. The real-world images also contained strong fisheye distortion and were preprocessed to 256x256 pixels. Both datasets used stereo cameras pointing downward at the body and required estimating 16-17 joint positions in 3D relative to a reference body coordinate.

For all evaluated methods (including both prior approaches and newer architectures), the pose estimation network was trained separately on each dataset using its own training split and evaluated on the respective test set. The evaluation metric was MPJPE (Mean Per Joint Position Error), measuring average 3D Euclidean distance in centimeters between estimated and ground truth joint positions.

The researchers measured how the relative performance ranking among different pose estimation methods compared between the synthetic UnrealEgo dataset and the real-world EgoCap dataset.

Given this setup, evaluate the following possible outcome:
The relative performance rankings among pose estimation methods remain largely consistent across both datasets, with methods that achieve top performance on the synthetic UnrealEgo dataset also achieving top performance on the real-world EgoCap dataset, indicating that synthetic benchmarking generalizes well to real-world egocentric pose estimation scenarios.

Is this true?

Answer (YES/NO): NO